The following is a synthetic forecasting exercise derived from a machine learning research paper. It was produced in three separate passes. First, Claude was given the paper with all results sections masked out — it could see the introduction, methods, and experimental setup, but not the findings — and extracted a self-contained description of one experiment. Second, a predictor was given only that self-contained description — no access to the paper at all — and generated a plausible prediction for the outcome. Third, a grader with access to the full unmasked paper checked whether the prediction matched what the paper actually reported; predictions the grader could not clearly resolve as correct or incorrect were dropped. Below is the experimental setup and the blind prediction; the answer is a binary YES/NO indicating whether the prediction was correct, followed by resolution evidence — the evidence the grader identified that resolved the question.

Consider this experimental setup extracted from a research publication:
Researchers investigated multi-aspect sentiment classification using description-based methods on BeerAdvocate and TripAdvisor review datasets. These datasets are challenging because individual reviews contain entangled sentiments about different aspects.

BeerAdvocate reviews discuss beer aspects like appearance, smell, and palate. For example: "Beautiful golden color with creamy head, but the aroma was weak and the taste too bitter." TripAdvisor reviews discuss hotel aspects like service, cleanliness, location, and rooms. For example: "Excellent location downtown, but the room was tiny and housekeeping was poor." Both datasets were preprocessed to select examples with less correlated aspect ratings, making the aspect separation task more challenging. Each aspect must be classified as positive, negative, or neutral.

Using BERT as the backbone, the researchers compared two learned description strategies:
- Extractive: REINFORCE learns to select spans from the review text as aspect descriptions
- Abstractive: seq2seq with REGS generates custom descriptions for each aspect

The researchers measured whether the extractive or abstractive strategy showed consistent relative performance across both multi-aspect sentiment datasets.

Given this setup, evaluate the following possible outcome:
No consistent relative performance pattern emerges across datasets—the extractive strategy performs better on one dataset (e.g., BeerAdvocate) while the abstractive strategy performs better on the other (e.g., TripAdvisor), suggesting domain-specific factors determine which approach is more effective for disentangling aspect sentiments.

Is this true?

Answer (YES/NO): NO